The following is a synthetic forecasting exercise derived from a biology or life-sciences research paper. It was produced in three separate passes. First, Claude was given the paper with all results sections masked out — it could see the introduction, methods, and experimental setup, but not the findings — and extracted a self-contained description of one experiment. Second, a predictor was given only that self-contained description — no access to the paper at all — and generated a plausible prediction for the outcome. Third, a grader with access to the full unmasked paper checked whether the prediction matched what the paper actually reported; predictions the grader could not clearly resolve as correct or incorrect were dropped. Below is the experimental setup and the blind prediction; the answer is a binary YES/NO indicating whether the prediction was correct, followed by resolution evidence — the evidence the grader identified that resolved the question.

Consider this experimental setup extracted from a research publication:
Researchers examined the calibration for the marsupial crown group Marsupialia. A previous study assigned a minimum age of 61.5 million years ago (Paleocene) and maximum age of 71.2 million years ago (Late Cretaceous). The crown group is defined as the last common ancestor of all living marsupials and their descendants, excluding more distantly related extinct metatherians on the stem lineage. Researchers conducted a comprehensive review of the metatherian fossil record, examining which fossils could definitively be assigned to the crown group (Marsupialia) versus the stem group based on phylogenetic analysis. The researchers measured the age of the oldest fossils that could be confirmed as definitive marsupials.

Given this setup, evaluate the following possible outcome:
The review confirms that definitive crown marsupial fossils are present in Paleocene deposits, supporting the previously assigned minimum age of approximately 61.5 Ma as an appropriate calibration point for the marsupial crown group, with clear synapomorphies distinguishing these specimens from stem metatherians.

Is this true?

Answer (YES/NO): NO